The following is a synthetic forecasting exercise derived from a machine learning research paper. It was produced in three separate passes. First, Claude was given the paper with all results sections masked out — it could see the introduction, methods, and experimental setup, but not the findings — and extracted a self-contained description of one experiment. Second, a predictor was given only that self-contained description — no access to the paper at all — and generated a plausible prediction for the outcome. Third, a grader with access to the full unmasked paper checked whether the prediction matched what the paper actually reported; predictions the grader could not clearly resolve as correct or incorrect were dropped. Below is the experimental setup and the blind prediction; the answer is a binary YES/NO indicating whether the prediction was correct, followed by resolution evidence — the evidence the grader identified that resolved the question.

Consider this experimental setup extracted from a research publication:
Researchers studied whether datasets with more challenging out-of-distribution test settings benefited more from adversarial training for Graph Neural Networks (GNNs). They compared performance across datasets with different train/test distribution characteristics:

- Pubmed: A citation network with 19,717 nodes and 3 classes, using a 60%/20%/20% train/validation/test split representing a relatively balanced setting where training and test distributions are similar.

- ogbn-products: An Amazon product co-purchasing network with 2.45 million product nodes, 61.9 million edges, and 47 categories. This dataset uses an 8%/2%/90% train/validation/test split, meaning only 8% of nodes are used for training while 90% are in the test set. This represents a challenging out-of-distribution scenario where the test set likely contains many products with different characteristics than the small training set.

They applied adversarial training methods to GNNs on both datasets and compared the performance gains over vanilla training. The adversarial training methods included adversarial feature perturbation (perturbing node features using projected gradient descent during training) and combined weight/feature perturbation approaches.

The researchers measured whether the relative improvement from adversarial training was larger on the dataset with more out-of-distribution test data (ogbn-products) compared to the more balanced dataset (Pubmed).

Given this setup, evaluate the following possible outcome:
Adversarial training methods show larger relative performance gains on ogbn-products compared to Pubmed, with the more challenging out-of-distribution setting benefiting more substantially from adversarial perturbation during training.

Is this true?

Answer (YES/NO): NO